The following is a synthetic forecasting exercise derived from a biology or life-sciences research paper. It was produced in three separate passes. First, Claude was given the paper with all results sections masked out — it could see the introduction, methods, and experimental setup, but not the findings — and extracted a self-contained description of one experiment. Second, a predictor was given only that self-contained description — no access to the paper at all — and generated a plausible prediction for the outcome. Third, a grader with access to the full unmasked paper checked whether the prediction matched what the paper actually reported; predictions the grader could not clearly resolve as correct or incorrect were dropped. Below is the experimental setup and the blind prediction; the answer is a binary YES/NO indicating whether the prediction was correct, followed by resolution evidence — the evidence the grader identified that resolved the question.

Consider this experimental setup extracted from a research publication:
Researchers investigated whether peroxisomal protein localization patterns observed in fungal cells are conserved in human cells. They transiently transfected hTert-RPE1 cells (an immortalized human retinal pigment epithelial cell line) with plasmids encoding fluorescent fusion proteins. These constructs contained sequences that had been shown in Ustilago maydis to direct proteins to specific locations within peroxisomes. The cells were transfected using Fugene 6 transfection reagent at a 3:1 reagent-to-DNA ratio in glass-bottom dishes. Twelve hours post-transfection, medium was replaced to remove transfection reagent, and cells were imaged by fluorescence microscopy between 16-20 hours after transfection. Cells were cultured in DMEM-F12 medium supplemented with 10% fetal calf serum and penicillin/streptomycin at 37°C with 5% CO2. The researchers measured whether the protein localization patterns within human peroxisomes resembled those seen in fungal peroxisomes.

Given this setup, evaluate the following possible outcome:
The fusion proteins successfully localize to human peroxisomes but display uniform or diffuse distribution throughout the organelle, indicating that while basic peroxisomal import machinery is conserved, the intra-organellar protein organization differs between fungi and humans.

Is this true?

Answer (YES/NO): NO